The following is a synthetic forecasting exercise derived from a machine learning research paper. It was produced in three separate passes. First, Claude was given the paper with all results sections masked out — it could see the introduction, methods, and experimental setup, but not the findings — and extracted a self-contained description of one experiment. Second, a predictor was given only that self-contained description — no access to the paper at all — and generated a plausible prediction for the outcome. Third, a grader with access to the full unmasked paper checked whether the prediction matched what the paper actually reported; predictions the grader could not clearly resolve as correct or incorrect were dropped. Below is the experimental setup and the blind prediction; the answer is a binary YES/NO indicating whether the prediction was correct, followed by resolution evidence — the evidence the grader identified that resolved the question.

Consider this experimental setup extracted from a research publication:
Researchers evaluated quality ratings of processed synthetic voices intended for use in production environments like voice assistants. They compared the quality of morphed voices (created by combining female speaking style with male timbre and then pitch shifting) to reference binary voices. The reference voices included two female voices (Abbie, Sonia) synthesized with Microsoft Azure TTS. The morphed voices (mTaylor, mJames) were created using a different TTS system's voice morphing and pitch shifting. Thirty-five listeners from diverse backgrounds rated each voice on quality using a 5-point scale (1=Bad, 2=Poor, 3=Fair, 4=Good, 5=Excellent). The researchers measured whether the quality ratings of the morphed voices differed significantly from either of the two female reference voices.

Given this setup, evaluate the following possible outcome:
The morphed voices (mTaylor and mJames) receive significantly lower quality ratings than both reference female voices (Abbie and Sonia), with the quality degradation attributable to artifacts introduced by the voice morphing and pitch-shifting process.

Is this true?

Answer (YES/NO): NO